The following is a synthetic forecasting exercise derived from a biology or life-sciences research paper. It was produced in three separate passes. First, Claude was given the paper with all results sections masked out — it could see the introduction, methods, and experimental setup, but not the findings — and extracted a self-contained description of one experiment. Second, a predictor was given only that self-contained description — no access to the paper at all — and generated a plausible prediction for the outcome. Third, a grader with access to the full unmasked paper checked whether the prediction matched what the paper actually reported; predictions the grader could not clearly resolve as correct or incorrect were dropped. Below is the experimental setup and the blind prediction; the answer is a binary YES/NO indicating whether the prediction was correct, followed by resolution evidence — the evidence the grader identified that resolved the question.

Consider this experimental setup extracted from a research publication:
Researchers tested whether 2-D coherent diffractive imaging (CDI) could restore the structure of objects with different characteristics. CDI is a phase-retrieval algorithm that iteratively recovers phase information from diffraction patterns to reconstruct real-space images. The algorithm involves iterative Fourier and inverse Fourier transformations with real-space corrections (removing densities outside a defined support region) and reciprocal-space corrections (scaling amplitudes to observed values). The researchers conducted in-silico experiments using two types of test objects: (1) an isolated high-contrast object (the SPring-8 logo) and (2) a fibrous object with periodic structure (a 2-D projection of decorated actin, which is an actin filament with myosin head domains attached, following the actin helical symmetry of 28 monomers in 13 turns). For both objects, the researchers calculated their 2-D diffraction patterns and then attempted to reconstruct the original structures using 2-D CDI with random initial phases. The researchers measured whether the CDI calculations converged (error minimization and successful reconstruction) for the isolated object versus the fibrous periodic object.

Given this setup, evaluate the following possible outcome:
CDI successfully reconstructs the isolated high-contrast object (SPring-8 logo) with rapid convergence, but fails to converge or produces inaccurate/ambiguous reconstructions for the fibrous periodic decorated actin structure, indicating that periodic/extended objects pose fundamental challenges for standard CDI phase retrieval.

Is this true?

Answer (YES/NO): YES